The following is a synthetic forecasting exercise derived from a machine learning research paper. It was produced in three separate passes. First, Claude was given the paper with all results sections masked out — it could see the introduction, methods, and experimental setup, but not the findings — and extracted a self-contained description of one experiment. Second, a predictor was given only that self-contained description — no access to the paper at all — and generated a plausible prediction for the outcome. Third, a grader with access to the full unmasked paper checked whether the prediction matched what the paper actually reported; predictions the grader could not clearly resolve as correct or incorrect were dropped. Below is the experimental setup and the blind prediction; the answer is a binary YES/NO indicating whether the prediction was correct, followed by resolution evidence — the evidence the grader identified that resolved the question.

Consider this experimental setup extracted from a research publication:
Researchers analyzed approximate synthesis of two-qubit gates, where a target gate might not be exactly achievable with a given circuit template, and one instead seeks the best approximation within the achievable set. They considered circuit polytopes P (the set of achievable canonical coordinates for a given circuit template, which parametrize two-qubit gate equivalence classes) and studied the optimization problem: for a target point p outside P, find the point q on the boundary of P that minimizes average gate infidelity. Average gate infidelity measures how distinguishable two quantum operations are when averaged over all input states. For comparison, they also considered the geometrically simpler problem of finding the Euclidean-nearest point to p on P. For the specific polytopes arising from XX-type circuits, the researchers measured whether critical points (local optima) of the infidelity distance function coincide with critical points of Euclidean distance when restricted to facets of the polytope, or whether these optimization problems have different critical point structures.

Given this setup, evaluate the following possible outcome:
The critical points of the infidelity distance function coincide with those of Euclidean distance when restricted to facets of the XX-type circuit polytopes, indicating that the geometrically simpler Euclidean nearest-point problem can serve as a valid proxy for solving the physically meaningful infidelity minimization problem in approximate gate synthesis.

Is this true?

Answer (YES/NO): NO